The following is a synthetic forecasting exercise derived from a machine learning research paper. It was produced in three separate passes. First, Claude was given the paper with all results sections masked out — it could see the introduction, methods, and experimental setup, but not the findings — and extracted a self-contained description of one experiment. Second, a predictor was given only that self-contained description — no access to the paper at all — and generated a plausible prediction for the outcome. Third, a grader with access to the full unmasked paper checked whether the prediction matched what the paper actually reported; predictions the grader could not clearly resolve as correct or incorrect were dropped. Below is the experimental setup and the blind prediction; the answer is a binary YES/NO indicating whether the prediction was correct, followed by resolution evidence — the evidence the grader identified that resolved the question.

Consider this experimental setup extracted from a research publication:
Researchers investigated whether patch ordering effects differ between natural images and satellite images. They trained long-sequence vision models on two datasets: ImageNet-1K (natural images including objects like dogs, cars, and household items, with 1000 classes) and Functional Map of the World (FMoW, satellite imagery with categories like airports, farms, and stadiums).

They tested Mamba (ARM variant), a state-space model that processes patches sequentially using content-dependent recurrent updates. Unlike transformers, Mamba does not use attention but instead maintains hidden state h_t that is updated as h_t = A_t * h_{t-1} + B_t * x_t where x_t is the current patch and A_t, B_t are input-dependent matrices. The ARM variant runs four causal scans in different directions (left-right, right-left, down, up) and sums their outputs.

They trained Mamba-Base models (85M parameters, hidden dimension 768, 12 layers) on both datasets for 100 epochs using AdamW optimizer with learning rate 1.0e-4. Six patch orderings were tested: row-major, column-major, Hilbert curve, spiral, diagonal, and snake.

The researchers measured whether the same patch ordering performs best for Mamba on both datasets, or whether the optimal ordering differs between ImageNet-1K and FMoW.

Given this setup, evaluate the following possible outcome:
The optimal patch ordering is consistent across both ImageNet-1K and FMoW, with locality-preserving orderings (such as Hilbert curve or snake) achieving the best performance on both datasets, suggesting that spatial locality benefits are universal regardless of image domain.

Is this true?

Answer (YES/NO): NO